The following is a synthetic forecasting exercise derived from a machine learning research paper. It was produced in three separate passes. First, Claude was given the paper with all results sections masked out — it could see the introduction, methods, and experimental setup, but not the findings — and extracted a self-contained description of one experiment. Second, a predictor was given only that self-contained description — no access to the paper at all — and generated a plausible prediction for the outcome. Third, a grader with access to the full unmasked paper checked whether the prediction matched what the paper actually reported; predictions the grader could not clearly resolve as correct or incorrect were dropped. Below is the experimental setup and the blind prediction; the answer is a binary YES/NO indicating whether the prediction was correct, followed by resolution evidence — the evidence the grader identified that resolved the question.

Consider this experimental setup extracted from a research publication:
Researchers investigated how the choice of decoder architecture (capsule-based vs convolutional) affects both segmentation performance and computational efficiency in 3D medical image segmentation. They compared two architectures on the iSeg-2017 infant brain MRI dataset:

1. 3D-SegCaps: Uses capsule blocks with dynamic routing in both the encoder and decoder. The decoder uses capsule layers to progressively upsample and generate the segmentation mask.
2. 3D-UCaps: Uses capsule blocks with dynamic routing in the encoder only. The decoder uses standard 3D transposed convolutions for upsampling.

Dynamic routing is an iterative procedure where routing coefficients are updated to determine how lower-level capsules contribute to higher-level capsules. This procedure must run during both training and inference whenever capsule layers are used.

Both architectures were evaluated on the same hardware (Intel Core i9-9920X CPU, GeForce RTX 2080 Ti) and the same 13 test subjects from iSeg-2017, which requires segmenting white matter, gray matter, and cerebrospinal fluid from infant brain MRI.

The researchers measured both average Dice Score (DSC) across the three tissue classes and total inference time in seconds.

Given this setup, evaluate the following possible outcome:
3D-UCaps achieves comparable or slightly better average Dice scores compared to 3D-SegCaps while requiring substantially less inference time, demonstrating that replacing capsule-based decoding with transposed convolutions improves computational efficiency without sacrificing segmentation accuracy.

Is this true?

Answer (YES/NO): NO